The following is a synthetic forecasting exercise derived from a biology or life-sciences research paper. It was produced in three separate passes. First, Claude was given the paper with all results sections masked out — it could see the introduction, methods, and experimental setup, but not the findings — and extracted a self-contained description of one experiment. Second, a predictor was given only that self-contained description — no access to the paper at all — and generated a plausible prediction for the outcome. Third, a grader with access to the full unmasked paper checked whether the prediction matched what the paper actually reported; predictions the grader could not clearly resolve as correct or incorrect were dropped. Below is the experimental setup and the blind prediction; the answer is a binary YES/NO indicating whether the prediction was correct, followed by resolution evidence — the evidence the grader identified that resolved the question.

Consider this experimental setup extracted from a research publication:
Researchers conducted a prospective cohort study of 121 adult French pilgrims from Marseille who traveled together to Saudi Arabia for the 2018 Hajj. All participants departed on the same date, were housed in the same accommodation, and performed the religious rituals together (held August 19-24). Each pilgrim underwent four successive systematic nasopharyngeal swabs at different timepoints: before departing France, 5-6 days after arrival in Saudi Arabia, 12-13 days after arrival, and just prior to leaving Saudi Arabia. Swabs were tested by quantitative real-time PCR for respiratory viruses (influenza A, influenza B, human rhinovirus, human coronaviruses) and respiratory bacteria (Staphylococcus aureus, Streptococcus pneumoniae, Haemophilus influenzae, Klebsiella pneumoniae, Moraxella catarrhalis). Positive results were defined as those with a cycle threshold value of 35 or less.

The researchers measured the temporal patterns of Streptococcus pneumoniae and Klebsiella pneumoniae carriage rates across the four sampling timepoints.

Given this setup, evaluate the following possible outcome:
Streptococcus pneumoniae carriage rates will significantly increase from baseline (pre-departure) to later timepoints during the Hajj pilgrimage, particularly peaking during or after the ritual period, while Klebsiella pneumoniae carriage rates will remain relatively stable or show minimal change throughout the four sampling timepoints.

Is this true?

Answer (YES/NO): NO